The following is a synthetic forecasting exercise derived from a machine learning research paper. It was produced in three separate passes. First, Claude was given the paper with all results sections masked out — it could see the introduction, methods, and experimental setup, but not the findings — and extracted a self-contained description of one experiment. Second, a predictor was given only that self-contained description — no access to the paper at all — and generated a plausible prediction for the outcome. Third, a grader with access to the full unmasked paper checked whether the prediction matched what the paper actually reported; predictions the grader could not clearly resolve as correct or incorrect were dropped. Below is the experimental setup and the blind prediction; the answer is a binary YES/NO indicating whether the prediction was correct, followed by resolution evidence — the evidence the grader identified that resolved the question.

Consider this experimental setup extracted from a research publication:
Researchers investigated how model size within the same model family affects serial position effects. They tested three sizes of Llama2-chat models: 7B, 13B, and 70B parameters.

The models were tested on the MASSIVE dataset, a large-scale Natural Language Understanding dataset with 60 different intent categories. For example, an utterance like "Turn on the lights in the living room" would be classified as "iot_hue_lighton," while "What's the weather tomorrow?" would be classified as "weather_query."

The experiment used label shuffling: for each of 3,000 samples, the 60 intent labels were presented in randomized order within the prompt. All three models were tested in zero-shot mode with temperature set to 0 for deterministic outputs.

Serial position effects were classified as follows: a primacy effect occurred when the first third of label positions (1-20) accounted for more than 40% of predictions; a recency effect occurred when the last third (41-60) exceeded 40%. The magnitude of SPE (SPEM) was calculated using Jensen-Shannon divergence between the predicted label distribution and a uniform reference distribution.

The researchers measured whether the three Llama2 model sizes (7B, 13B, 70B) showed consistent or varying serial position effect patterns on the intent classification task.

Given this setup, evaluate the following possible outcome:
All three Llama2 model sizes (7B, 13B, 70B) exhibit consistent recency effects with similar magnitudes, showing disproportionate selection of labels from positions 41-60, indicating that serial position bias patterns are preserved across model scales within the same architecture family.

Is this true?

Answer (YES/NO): NO